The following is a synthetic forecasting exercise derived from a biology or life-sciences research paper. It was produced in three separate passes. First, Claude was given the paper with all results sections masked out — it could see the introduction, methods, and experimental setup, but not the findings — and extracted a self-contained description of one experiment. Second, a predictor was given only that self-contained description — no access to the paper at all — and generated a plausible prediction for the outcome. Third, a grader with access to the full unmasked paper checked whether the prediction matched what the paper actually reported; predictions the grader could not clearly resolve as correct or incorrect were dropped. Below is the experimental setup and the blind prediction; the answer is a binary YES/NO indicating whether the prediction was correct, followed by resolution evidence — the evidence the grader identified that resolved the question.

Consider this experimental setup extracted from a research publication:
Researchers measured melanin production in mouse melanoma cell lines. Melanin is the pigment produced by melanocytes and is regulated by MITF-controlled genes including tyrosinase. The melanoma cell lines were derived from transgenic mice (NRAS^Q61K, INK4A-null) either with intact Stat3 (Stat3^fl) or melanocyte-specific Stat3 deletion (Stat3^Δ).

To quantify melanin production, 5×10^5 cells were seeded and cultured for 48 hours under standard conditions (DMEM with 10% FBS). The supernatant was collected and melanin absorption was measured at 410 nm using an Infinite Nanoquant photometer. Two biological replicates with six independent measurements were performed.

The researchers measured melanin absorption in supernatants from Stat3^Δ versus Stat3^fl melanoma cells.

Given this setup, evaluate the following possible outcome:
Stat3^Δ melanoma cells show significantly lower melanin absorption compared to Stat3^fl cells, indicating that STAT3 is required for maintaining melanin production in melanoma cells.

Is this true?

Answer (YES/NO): NO